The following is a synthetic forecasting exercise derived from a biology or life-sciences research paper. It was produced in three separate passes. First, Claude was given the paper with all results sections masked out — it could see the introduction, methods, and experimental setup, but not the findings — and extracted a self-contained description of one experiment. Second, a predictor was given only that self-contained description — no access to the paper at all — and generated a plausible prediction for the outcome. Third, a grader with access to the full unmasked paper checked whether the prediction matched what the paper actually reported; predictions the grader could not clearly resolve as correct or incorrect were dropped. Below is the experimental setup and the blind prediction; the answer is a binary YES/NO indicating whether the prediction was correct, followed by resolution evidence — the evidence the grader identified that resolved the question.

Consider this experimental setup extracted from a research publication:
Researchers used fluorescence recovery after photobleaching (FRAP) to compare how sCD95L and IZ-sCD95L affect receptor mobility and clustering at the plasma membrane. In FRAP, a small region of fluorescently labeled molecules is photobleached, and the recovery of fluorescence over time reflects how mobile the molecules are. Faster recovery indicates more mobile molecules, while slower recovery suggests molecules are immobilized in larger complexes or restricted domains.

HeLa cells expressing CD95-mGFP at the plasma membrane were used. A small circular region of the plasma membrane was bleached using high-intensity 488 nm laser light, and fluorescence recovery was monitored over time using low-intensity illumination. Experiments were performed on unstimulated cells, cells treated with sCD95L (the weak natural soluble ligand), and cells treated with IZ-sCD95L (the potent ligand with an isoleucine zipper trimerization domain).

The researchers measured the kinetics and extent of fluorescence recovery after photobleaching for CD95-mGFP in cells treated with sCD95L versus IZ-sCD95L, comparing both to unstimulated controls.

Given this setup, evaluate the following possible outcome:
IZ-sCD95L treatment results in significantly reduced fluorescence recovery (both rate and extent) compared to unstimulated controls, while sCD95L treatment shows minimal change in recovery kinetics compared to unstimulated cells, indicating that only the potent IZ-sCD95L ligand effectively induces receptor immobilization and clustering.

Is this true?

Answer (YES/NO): NO